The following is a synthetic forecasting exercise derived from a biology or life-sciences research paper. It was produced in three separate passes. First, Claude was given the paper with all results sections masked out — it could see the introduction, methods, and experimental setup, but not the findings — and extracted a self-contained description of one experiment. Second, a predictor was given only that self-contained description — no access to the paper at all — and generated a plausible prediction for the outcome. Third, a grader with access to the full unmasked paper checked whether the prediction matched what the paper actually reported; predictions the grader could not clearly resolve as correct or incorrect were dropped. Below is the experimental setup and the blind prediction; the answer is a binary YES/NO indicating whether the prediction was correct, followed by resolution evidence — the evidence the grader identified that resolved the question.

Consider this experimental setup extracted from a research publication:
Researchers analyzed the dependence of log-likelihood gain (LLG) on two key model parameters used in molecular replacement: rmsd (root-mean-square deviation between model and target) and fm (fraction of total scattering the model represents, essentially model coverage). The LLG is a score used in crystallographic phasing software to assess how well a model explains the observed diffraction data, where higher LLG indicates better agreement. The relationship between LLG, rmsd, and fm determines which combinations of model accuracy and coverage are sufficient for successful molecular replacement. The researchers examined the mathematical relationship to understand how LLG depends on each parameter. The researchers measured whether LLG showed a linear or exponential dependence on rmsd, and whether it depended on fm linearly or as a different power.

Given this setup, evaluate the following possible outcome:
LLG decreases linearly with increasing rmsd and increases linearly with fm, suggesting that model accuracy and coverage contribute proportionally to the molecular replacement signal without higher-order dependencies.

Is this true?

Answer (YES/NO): NO